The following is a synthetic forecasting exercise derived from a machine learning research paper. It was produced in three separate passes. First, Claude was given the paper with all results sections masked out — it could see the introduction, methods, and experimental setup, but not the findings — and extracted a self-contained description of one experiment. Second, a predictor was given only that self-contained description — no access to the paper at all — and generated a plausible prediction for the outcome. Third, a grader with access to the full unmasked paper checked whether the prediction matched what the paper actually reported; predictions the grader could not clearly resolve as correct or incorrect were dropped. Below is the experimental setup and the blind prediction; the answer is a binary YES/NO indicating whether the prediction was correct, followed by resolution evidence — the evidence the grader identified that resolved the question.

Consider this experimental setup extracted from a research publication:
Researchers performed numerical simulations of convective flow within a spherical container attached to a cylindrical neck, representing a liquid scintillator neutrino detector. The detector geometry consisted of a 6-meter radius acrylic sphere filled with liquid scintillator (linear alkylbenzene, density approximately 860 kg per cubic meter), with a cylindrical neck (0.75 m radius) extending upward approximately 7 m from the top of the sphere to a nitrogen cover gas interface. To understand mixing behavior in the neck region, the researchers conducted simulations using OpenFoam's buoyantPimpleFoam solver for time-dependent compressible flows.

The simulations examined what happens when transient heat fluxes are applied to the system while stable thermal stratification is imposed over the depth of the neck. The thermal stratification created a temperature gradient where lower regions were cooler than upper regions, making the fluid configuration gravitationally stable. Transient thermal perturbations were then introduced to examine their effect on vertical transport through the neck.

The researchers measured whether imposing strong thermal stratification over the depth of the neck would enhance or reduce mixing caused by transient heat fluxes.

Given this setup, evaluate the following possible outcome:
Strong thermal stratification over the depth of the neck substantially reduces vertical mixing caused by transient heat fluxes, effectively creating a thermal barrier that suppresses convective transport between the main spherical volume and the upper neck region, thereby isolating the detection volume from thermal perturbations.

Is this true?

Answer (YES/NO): YES